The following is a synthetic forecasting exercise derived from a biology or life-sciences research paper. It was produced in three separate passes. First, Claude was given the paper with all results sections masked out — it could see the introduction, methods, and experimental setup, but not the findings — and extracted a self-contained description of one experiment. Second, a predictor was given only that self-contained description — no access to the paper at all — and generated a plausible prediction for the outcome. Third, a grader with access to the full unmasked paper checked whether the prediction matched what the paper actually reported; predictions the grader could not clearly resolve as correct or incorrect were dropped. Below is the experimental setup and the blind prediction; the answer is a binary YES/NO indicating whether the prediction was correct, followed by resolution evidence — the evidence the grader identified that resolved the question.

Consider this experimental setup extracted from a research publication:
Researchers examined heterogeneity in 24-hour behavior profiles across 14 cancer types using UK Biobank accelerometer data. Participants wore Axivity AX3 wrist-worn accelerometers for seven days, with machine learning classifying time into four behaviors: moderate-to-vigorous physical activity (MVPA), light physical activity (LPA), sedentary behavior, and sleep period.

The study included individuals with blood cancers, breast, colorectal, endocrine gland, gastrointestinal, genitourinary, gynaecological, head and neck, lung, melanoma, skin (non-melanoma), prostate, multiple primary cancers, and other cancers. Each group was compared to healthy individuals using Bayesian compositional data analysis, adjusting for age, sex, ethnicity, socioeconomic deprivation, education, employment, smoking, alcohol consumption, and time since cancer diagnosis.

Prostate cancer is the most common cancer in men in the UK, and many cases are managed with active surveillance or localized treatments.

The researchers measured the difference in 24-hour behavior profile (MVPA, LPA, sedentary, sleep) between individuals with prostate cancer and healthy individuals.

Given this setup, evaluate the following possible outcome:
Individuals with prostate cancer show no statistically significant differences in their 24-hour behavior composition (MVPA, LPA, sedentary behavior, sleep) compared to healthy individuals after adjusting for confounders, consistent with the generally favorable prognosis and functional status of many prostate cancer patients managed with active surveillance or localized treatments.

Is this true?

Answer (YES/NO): NO